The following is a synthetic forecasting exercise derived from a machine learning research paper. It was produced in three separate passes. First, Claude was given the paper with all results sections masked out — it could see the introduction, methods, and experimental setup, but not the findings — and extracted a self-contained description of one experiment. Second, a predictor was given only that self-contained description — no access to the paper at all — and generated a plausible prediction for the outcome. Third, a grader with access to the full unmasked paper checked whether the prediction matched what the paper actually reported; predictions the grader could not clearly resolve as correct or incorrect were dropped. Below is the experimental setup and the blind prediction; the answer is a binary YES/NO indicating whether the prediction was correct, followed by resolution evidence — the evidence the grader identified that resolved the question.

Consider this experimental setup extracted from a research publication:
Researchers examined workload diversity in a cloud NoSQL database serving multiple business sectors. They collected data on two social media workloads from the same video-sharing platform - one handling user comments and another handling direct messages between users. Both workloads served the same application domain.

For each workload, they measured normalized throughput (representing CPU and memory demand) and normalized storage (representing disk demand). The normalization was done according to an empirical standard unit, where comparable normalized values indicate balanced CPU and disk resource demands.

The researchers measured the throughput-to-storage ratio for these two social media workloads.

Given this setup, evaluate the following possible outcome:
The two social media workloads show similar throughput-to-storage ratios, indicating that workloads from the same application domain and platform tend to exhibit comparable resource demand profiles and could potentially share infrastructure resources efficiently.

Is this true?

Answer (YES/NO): NO